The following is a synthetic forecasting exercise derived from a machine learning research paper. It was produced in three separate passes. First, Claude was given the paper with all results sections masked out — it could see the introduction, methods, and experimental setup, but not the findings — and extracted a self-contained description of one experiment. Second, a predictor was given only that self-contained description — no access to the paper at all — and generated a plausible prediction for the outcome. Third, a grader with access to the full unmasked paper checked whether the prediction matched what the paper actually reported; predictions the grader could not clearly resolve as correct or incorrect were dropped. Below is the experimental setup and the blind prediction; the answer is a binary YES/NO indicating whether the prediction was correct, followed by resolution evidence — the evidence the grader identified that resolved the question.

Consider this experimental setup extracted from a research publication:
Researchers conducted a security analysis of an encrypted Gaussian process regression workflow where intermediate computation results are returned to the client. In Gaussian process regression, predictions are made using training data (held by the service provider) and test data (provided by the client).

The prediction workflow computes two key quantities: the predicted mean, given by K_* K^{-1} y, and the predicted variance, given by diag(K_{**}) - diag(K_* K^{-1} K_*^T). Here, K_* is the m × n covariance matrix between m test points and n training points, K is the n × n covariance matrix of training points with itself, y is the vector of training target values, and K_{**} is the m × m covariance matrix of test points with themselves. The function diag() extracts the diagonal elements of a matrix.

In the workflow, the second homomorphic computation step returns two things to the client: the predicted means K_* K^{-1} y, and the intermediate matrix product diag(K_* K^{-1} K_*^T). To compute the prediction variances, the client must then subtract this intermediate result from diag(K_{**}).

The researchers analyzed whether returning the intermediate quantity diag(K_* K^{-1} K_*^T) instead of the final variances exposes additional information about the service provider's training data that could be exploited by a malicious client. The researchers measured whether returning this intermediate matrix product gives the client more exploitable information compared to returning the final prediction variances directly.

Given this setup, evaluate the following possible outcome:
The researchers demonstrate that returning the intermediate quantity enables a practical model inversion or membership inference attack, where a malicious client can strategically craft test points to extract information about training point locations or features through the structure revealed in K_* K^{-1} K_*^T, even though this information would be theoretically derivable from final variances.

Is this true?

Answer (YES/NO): NO